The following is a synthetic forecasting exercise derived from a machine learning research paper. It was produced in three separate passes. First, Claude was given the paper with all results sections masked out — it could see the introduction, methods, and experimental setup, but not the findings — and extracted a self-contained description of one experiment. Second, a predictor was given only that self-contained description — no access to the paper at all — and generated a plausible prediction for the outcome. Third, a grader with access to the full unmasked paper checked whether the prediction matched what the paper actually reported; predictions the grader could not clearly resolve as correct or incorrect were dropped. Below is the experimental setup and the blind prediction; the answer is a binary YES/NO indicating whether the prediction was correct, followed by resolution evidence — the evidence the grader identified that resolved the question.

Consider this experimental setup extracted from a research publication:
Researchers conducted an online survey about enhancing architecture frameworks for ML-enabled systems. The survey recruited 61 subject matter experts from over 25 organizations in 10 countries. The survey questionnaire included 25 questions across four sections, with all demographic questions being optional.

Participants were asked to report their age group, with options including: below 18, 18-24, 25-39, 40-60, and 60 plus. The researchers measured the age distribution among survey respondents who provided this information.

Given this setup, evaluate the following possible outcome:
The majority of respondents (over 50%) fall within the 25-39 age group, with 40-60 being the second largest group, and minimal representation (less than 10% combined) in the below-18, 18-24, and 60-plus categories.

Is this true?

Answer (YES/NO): YES